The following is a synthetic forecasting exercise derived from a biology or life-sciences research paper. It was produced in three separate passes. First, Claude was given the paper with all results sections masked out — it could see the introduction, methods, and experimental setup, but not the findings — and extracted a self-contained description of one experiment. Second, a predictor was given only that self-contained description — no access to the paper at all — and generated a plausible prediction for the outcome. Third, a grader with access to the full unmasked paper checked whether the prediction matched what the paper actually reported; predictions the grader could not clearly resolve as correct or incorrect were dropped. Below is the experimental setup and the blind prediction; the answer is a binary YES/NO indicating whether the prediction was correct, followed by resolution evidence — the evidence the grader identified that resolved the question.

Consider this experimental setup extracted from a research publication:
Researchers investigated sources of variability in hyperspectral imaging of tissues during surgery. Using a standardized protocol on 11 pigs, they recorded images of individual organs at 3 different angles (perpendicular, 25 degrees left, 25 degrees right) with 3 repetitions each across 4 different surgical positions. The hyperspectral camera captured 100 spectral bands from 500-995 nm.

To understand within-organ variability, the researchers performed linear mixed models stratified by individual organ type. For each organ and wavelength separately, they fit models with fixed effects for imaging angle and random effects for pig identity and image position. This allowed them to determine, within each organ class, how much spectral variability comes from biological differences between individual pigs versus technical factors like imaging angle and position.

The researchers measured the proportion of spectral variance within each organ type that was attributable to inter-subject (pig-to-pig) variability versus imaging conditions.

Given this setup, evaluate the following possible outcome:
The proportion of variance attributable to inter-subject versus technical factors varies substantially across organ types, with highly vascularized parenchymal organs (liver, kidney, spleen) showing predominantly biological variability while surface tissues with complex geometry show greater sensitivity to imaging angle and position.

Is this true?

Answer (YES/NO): NO